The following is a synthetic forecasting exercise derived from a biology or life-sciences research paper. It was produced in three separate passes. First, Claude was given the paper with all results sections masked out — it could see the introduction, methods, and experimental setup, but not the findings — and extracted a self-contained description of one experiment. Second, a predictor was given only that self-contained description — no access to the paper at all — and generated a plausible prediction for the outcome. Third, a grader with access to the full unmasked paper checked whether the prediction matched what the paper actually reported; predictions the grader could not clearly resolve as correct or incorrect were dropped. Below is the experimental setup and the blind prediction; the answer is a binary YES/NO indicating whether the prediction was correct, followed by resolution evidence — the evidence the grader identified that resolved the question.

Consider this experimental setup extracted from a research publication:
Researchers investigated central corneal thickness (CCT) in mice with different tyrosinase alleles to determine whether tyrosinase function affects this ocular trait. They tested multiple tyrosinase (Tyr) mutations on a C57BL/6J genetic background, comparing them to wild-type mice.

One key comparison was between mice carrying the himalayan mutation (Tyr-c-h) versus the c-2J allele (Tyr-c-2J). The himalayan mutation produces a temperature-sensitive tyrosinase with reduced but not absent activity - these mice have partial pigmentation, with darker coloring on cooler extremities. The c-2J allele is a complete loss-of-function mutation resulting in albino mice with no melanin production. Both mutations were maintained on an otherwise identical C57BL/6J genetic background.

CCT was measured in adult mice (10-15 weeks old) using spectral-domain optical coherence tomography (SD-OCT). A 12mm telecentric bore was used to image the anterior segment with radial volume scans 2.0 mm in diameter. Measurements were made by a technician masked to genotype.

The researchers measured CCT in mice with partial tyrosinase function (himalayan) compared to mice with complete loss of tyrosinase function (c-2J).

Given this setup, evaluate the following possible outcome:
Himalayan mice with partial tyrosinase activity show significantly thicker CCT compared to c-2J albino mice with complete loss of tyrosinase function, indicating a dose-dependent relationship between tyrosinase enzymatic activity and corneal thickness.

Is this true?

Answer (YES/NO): YES